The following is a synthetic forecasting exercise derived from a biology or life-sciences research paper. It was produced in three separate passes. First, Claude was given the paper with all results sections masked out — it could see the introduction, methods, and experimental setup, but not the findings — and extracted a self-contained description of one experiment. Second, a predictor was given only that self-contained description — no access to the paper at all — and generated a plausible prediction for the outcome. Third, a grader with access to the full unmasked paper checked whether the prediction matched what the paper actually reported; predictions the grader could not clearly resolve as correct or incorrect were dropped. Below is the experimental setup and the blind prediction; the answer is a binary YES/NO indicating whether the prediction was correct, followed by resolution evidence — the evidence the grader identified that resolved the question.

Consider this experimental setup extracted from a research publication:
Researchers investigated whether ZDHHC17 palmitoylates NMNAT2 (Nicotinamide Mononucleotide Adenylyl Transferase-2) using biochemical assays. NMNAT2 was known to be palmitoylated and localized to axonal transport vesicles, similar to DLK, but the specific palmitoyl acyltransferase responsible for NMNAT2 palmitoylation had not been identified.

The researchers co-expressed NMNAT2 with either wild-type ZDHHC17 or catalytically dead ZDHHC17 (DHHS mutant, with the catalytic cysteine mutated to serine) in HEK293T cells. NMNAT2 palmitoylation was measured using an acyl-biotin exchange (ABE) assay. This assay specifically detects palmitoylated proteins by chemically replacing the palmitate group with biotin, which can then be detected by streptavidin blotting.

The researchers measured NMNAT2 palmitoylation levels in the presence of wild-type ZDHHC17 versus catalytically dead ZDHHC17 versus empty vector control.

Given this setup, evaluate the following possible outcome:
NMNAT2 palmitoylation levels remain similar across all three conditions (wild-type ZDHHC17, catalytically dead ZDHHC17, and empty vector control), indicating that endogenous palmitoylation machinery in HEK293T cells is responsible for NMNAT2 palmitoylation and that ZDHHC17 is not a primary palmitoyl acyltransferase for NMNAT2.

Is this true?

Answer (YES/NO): NO